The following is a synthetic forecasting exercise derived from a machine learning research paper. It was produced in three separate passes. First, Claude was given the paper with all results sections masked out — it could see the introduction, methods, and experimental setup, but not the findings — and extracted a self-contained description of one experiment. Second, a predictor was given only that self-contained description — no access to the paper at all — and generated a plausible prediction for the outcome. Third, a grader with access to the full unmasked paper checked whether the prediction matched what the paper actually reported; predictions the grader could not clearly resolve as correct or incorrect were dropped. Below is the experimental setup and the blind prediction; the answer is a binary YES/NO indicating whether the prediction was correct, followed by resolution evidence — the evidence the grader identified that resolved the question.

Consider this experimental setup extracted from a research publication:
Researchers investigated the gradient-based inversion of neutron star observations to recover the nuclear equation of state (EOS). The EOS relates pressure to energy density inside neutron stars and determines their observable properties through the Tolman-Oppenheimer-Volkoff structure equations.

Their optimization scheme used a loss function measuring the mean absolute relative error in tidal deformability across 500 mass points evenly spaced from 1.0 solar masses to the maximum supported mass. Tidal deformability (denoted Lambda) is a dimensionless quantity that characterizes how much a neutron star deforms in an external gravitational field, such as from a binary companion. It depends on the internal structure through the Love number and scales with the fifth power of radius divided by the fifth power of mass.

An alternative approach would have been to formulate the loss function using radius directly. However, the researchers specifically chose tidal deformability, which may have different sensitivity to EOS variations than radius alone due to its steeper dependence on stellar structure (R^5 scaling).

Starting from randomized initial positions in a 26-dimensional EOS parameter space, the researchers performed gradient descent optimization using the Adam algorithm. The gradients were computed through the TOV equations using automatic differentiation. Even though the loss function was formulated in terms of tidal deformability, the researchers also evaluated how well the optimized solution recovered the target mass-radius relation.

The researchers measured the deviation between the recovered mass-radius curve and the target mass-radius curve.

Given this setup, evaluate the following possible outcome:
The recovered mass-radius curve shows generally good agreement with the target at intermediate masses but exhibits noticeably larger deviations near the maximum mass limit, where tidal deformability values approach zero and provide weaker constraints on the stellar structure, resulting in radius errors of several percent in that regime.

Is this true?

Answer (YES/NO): NO